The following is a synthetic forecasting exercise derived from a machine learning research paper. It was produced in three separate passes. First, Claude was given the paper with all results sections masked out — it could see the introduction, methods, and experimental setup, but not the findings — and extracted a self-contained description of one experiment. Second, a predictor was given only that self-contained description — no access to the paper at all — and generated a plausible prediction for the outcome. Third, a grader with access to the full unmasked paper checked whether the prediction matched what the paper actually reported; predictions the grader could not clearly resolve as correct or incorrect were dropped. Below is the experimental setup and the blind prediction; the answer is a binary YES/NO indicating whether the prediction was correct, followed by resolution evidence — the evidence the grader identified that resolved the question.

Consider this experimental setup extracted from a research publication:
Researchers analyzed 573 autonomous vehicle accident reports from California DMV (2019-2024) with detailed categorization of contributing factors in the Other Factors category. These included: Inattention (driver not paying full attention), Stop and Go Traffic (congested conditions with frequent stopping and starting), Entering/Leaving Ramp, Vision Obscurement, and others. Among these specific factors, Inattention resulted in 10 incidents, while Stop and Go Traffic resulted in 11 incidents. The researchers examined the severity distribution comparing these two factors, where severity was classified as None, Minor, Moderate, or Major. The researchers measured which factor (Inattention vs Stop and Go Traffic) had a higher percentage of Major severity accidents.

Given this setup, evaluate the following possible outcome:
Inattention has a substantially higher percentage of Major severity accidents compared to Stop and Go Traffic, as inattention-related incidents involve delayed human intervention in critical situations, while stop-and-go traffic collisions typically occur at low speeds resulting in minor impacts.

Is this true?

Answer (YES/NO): NO